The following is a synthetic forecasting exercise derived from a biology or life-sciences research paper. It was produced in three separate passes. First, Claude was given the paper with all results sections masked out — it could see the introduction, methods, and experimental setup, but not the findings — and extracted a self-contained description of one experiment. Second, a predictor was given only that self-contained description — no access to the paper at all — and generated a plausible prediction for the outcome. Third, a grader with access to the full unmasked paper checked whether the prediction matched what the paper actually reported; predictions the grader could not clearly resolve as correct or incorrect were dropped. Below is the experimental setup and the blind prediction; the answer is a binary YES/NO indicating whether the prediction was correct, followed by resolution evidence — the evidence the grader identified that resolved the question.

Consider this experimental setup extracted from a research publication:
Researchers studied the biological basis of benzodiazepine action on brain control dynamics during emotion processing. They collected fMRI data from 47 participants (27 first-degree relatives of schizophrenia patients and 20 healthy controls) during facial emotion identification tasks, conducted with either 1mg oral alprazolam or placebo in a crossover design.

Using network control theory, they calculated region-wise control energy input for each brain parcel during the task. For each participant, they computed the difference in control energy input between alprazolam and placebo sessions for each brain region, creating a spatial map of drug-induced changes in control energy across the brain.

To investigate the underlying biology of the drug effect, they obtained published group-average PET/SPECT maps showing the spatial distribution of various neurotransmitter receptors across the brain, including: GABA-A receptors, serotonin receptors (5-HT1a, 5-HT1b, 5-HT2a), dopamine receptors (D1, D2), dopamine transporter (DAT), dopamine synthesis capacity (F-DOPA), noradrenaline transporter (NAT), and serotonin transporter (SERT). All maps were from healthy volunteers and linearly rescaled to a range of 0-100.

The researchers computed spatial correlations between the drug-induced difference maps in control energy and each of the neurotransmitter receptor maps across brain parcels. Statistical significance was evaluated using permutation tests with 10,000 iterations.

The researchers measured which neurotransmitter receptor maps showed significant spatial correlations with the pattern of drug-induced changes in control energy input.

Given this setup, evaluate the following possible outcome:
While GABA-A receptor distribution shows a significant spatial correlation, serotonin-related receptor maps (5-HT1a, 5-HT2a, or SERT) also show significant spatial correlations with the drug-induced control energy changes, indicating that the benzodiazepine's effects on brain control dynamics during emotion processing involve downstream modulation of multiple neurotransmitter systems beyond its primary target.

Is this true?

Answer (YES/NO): NO